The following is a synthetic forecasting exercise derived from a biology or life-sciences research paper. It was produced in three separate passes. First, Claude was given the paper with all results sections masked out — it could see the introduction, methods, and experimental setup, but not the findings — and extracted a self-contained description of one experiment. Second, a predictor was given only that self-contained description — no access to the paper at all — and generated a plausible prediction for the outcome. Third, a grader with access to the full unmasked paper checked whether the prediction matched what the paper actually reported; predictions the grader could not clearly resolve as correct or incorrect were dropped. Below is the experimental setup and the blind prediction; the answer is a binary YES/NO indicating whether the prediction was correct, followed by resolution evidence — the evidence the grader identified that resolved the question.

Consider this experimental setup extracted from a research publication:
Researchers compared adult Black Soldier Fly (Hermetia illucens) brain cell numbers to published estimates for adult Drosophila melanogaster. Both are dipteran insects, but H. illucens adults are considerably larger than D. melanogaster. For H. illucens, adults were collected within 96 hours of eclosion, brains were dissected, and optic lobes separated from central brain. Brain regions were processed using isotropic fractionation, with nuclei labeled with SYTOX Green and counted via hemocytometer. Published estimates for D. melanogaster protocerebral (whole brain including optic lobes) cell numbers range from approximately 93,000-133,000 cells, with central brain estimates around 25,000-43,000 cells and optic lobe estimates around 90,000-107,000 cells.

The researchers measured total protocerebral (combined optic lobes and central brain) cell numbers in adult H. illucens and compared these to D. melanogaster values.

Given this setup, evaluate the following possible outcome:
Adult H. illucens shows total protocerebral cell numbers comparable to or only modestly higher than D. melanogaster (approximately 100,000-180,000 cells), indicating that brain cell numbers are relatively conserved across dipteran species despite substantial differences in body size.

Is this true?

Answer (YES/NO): NO